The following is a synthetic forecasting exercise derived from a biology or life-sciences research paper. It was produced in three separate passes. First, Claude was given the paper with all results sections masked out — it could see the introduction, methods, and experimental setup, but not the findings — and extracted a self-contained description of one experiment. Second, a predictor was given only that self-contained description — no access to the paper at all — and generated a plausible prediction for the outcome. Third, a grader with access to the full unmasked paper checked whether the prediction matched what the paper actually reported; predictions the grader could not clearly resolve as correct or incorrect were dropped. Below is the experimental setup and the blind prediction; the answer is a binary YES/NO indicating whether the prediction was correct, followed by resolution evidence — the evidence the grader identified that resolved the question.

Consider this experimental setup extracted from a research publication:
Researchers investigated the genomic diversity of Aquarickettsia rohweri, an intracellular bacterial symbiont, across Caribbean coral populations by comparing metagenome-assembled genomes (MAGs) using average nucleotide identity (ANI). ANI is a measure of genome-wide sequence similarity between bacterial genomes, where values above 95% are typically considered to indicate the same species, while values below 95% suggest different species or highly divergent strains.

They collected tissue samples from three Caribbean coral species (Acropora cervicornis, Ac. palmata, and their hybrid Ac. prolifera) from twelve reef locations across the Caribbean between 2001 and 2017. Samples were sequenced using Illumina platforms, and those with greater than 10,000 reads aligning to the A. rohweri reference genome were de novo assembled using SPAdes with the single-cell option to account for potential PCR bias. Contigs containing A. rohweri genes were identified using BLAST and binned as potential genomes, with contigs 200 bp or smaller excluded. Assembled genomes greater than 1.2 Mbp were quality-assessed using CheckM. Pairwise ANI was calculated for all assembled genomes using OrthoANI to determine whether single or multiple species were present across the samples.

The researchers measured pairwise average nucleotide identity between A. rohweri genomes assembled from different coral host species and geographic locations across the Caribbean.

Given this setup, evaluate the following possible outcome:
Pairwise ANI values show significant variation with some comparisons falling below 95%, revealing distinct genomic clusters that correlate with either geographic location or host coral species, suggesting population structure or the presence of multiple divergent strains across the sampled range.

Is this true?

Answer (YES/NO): NO